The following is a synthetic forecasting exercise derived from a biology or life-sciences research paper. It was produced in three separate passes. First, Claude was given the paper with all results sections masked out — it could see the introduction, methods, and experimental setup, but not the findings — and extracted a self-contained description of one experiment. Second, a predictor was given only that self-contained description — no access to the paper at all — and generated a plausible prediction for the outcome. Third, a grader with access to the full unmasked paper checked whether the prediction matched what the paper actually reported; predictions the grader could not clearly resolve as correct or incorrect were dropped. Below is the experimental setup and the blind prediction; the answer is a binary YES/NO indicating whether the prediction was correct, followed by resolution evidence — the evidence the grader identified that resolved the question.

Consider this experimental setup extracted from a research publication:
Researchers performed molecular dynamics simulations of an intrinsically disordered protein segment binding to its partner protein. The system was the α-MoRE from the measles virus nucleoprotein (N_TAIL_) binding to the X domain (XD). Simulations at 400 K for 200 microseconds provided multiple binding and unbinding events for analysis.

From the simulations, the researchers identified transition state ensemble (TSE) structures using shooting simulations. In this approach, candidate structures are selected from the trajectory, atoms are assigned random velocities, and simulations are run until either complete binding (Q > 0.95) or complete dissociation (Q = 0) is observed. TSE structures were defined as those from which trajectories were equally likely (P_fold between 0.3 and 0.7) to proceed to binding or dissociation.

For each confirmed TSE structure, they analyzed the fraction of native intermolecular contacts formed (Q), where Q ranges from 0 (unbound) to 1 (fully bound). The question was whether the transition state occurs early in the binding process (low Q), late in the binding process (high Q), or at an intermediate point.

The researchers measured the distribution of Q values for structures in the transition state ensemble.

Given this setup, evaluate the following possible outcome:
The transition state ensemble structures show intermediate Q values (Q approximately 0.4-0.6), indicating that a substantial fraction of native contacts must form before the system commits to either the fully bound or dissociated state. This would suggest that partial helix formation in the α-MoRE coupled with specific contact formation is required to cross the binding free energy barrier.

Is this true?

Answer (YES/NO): NO